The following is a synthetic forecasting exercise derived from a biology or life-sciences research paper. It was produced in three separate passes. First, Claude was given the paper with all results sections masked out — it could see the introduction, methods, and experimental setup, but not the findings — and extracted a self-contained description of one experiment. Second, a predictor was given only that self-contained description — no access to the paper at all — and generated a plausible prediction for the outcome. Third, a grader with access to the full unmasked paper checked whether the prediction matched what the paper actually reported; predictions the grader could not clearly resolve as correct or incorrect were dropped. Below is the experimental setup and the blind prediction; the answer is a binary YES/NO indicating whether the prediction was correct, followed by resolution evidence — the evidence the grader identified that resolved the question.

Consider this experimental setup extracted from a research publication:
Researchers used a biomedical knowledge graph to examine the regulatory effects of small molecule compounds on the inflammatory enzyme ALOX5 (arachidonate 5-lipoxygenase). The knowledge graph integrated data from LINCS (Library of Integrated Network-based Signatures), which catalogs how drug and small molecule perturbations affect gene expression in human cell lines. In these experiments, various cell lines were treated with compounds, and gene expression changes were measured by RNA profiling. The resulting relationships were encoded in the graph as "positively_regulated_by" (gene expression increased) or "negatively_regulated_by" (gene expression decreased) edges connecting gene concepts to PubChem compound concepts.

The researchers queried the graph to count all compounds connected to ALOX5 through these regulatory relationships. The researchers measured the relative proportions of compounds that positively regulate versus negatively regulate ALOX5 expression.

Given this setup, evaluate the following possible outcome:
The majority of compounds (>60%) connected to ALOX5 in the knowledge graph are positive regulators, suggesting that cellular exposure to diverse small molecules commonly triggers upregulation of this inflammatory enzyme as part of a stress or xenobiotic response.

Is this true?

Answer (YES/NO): NO